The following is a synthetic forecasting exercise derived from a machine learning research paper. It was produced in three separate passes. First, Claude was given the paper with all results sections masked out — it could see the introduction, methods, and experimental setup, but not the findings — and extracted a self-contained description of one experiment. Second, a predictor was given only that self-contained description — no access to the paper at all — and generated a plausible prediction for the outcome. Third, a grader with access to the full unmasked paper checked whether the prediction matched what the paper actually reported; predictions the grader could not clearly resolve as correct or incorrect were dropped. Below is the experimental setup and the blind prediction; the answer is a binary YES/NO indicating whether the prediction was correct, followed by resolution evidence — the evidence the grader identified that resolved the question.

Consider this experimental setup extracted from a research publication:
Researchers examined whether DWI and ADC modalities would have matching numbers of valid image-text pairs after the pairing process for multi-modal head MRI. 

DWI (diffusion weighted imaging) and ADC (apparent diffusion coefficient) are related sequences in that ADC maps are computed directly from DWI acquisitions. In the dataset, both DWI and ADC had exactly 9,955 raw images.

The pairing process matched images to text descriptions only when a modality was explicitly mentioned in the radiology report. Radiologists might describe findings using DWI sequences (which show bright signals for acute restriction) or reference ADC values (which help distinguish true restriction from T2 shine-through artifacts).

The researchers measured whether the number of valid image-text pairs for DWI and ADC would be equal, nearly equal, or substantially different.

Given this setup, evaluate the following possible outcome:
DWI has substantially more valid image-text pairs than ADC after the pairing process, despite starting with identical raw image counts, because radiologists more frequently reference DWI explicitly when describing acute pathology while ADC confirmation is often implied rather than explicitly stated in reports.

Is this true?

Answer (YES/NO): NO